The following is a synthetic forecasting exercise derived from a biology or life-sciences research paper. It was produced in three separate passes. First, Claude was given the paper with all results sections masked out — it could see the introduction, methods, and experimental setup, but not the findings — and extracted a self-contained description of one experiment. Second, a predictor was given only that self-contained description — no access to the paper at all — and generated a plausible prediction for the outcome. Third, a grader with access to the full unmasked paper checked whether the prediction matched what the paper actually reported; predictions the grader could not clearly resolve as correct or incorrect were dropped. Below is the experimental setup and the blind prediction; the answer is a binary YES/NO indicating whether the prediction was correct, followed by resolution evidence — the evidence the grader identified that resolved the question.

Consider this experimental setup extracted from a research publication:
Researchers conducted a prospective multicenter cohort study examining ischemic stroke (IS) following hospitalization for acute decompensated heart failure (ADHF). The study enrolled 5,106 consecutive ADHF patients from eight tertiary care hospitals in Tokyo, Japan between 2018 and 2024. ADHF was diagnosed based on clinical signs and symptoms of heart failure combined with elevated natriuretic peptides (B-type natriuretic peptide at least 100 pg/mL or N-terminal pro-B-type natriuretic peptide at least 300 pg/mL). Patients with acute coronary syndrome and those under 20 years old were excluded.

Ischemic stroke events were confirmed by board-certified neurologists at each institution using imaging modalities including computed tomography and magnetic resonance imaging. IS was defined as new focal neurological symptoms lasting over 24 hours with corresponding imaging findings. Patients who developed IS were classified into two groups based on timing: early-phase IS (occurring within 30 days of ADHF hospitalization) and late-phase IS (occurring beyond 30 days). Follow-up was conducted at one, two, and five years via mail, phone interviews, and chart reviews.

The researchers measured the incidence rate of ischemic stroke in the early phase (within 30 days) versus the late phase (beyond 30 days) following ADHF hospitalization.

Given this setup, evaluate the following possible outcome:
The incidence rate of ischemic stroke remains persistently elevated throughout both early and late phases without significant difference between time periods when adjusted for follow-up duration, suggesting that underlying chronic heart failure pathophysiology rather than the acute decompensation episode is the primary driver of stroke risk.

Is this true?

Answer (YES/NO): NO